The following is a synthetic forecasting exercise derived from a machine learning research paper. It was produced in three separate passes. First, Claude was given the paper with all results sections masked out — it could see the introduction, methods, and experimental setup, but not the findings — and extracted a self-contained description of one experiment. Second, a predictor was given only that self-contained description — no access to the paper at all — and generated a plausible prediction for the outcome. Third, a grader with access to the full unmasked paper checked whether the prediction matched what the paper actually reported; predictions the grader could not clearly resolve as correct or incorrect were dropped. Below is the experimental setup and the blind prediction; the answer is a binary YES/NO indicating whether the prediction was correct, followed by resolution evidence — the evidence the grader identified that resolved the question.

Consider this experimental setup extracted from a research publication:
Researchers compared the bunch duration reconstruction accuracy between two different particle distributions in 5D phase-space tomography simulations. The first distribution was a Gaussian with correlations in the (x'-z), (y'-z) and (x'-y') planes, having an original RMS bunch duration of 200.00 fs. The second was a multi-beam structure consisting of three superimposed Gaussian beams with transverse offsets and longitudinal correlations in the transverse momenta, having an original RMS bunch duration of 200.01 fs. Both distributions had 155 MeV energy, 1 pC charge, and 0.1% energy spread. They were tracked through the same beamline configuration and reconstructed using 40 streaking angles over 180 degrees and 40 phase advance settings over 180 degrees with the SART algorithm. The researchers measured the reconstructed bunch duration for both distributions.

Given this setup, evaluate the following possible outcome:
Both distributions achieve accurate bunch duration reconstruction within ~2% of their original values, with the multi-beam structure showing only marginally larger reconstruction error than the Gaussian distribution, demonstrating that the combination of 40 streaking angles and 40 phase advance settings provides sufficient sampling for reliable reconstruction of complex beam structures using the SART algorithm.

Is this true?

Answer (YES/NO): NO